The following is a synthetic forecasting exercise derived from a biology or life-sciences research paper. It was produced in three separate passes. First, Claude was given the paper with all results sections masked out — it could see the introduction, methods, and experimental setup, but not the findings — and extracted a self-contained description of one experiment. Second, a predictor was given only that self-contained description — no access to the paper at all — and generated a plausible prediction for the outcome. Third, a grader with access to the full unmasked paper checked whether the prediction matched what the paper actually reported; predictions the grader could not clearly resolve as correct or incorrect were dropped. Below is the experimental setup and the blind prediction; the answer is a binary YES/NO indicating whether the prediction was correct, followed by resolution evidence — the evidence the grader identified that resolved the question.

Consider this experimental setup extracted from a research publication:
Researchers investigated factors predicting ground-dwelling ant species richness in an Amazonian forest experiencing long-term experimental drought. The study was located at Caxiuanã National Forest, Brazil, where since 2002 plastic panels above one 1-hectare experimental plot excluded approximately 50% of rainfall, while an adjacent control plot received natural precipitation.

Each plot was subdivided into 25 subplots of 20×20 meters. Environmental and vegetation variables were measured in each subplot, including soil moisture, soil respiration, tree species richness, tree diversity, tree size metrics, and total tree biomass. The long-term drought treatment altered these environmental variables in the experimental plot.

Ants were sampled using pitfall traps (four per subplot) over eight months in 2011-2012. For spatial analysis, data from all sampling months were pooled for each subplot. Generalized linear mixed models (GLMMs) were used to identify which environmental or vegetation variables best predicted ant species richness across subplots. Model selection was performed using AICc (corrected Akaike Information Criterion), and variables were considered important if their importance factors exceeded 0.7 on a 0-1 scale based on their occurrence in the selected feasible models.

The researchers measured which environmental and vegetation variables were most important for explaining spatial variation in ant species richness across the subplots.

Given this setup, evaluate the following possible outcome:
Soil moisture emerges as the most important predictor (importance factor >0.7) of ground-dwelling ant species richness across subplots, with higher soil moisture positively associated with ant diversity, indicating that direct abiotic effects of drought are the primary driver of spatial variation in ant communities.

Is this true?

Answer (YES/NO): NO